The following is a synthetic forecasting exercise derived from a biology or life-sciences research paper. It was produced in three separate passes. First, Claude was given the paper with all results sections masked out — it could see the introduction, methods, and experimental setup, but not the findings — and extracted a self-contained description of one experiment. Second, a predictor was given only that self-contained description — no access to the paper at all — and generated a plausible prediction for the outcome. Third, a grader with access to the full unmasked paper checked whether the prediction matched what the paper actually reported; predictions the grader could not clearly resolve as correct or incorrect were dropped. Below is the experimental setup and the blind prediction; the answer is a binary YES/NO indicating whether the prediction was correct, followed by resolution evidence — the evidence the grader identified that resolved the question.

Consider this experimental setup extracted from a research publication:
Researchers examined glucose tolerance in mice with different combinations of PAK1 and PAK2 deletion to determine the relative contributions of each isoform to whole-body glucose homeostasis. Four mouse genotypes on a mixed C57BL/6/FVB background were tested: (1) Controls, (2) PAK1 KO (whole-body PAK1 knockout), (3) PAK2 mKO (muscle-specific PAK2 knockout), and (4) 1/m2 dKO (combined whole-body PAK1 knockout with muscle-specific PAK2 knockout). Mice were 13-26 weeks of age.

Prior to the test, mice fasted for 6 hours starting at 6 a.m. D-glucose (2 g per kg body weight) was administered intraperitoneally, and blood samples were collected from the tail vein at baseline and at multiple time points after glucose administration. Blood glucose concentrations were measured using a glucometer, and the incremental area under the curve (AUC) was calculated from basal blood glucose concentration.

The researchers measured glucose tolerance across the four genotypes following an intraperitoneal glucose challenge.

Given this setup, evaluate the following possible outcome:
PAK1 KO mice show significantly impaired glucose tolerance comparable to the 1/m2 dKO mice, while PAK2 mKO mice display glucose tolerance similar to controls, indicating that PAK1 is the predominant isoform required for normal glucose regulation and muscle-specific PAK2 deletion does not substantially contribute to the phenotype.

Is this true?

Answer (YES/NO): NO